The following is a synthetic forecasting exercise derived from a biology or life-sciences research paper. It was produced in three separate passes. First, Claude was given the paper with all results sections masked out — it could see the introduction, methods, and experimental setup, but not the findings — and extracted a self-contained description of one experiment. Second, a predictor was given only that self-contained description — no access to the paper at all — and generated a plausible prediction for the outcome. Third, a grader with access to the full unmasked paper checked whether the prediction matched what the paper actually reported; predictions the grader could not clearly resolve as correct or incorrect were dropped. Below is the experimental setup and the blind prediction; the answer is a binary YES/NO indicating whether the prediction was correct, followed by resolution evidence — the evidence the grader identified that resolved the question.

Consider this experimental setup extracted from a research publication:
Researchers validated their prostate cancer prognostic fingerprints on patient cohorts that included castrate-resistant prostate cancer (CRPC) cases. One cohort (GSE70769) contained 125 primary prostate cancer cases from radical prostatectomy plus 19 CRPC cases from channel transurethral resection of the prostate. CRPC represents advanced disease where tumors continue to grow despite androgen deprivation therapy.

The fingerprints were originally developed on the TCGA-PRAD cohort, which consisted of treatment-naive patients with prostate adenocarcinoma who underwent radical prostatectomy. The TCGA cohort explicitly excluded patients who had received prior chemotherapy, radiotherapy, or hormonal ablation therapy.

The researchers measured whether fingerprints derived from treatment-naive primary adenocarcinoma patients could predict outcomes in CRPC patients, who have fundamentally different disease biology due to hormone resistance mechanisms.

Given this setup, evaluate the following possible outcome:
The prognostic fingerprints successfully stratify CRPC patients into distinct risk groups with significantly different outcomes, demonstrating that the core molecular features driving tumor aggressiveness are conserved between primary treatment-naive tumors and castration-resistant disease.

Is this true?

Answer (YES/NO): YES